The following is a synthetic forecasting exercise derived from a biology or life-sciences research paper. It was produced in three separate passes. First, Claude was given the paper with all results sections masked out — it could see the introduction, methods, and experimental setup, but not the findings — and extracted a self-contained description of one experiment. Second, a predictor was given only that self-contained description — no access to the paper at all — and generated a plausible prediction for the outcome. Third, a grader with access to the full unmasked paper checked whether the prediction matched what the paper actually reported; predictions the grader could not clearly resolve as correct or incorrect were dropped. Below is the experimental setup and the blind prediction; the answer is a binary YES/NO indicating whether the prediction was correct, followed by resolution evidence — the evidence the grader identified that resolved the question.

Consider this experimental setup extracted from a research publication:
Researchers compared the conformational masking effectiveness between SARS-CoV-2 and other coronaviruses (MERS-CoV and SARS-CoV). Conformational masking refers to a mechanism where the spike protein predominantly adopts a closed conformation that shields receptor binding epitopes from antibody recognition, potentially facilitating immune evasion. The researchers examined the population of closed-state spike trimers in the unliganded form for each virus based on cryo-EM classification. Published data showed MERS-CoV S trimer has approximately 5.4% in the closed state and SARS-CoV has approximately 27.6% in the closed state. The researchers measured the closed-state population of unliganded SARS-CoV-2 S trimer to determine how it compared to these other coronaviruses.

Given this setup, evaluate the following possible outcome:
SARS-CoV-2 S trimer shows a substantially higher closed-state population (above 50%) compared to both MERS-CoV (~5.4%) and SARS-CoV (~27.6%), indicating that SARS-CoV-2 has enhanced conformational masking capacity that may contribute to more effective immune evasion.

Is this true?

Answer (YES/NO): YES